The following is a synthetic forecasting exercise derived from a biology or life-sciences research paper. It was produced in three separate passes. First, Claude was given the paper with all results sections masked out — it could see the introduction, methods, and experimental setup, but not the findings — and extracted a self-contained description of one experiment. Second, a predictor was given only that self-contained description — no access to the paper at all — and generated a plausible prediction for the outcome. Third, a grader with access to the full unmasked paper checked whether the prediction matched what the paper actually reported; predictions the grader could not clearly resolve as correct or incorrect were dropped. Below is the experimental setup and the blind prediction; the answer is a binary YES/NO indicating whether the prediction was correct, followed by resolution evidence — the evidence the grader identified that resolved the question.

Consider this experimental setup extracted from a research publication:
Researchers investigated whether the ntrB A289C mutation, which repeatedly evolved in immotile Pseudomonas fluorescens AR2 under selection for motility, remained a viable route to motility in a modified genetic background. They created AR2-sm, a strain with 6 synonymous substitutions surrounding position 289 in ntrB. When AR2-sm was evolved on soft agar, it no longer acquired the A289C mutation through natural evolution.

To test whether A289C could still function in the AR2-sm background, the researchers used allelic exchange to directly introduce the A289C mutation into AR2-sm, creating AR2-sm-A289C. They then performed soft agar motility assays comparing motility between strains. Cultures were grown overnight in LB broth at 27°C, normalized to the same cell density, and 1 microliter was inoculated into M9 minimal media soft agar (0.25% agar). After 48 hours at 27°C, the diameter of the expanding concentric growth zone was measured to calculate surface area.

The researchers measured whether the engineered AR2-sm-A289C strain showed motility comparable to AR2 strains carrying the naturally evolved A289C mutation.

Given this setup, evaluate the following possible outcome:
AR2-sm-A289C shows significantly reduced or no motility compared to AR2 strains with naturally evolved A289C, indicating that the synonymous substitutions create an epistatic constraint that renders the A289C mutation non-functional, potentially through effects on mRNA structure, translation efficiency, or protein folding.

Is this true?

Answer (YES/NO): NO